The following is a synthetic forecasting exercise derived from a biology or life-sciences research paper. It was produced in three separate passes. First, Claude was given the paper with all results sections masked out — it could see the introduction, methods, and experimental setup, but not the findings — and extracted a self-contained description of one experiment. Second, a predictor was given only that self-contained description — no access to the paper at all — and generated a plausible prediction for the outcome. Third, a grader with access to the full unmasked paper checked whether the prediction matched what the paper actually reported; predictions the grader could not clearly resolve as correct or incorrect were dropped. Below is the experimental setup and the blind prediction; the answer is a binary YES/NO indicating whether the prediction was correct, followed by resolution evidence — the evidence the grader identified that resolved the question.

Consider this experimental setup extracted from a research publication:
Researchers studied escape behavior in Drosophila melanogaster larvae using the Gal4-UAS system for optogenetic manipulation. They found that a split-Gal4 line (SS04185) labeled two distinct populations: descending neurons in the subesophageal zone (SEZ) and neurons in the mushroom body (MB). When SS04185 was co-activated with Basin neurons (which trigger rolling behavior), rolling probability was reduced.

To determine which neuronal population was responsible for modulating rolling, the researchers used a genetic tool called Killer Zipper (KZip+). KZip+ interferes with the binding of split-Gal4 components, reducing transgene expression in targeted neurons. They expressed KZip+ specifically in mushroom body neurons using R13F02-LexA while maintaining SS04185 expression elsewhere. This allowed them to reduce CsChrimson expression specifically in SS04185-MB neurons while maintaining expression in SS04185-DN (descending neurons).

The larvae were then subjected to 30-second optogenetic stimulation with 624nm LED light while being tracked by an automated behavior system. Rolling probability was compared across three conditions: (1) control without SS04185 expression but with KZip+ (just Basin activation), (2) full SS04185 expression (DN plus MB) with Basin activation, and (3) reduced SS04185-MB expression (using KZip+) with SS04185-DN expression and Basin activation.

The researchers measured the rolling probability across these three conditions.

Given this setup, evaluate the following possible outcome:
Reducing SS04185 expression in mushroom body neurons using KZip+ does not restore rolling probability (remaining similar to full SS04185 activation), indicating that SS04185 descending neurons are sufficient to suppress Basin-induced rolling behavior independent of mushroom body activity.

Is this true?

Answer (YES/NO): YES